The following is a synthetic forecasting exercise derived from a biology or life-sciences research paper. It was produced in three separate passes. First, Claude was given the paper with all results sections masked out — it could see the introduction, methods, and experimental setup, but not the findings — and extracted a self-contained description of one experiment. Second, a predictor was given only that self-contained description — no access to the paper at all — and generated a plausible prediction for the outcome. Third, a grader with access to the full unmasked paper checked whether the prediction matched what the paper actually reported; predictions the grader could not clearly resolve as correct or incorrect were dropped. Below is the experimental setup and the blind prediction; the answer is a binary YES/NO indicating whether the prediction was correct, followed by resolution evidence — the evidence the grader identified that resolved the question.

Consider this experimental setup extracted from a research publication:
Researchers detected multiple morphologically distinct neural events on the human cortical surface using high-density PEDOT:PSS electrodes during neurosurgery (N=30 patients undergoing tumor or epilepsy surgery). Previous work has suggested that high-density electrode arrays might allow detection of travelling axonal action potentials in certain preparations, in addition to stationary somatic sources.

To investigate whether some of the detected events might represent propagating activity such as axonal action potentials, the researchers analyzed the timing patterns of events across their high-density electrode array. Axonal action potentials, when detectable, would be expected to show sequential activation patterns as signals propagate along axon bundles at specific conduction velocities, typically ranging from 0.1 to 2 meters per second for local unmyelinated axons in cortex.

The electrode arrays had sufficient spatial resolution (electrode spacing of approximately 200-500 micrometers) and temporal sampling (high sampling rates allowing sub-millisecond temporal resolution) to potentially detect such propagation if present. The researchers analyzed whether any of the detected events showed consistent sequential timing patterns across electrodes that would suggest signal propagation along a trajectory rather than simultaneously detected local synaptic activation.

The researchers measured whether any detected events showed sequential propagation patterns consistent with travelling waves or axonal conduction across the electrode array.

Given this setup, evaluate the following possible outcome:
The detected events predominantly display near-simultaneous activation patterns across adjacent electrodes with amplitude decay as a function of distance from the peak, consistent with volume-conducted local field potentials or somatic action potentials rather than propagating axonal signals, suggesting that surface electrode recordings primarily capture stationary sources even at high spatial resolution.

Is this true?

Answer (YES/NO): NO